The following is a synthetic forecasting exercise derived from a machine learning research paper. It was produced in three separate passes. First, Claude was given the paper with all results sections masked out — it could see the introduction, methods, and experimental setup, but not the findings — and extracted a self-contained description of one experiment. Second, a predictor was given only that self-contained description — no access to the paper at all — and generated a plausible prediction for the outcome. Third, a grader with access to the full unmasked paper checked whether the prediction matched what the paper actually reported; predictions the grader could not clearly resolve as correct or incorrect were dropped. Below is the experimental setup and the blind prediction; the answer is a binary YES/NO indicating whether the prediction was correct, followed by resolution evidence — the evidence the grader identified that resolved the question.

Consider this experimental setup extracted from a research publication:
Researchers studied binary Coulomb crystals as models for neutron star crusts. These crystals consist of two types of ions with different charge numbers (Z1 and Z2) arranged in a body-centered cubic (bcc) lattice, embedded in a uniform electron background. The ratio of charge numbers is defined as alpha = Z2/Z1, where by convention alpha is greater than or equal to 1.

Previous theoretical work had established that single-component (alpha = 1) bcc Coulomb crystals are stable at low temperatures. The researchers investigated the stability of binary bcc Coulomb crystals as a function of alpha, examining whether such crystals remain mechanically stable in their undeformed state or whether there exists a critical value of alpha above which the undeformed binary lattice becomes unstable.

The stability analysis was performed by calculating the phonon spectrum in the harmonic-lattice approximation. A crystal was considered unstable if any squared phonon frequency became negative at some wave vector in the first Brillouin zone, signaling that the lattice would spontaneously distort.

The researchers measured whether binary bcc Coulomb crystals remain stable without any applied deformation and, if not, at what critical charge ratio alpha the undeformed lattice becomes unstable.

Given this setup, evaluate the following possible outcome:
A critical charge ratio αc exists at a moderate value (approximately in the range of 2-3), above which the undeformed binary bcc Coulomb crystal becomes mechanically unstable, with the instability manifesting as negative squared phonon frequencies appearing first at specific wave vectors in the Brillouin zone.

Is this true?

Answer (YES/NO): NO